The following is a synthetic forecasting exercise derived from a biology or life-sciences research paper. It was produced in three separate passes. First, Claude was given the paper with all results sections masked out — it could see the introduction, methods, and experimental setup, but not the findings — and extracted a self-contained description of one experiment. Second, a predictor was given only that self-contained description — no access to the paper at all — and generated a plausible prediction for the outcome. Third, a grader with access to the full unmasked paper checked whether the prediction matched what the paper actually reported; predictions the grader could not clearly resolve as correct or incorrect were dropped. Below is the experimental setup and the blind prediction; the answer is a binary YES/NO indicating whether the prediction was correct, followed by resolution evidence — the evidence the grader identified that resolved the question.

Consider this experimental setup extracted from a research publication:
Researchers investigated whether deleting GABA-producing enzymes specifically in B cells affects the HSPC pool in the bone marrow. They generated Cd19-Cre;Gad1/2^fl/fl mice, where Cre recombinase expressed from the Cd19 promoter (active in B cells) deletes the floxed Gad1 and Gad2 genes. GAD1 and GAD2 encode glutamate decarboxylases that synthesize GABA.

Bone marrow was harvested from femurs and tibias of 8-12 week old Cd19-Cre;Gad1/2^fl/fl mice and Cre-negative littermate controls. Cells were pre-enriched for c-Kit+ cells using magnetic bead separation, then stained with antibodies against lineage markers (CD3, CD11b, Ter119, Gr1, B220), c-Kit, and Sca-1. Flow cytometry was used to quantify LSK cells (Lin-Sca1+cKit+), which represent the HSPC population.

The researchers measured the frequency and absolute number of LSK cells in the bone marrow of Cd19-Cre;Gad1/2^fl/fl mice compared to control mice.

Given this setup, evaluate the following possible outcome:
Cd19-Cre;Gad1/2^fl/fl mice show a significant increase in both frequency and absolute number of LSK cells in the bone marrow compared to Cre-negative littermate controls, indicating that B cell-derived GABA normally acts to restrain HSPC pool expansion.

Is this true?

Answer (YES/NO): NO